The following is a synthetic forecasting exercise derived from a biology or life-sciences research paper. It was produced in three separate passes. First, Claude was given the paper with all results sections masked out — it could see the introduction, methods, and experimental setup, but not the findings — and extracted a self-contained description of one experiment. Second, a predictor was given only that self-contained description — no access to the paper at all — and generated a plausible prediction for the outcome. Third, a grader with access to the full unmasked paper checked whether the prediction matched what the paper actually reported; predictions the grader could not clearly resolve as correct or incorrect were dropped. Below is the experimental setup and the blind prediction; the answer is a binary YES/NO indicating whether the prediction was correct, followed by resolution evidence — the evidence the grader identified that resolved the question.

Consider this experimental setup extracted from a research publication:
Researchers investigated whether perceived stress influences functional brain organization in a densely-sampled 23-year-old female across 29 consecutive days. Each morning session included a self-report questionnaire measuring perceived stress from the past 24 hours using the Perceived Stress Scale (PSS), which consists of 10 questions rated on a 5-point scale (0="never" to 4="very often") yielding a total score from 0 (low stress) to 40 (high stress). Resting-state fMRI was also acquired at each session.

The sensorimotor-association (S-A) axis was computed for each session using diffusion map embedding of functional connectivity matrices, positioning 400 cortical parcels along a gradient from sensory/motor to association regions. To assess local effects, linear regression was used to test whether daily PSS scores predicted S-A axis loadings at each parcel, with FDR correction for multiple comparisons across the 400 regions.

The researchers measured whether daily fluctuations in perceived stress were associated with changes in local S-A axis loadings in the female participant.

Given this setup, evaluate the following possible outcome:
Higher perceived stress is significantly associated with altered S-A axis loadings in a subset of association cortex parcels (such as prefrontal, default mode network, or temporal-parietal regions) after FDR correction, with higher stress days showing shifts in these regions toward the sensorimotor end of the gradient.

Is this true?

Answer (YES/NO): NO